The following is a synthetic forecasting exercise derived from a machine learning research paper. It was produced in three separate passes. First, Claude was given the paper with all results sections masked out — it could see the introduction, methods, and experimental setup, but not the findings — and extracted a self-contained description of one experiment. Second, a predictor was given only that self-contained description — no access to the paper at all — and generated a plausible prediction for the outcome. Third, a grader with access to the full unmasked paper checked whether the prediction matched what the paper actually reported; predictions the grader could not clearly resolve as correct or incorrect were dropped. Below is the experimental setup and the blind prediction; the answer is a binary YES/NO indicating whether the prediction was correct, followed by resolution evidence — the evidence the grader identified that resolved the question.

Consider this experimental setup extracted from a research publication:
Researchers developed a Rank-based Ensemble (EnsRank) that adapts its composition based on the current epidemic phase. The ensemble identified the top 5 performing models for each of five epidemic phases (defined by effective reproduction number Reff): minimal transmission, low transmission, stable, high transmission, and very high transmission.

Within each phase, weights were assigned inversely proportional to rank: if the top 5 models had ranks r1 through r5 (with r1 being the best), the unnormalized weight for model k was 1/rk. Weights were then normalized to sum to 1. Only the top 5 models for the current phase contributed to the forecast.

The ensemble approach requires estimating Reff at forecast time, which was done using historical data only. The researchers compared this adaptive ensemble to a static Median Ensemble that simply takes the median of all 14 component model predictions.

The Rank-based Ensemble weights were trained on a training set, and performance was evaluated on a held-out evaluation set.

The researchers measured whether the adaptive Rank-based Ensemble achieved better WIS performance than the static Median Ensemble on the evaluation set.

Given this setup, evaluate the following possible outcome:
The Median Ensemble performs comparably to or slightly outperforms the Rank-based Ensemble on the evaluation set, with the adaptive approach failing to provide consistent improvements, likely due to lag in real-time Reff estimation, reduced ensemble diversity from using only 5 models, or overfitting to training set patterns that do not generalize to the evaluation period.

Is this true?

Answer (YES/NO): NO